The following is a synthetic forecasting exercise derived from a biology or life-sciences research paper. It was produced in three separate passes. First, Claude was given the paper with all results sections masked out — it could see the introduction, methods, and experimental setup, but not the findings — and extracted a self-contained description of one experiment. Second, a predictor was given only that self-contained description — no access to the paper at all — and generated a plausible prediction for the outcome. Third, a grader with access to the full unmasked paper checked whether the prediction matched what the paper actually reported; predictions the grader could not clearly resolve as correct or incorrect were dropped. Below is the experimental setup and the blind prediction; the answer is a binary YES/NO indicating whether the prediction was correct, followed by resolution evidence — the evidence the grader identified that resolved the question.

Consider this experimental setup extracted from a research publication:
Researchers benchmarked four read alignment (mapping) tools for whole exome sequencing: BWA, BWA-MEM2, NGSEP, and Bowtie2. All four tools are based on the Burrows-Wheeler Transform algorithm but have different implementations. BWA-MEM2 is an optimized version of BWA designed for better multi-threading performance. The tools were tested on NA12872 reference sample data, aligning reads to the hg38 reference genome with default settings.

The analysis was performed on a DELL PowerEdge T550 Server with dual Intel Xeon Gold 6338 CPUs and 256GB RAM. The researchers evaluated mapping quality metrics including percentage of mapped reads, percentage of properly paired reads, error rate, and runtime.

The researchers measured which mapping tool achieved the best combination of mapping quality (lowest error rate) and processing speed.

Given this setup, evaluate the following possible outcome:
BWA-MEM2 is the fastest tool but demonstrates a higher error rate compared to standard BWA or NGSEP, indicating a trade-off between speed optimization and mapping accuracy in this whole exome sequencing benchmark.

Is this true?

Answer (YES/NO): NO